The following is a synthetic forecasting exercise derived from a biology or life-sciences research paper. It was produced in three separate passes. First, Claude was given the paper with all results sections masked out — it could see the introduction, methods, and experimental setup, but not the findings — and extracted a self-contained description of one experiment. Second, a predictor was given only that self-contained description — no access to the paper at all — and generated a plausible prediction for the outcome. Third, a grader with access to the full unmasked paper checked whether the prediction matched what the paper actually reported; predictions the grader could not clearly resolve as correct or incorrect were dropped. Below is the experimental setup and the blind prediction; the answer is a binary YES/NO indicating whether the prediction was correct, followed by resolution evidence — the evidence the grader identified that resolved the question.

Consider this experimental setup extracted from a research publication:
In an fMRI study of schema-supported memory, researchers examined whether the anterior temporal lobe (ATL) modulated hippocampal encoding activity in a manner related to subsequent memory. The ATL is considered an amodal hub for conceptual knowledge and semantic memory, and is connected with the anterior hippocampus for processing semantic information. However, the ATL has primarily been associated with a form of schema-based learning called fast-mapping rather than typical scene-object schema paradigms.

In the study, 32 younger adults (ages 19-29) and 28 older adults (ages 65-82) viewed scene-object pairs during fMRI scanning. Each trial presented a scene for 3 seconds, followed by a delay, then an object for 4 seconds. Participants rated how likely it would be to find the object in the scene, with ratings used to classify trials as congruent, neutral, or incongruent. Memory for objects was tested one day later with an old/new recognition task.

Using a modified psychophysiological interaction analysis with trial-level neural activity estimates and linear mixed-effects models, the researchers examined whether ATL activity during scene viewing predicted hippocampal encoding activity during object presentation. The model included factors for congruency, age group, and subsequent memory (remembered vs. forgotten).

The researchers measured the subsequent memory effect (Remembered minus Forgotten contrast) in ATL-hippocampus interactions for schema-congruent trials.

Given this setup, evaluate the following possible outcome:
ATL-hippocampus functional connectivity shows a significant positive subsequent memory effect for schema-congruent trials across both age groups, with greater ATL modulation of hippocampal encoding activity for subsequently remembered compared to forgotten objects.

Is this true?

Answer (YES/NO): NO